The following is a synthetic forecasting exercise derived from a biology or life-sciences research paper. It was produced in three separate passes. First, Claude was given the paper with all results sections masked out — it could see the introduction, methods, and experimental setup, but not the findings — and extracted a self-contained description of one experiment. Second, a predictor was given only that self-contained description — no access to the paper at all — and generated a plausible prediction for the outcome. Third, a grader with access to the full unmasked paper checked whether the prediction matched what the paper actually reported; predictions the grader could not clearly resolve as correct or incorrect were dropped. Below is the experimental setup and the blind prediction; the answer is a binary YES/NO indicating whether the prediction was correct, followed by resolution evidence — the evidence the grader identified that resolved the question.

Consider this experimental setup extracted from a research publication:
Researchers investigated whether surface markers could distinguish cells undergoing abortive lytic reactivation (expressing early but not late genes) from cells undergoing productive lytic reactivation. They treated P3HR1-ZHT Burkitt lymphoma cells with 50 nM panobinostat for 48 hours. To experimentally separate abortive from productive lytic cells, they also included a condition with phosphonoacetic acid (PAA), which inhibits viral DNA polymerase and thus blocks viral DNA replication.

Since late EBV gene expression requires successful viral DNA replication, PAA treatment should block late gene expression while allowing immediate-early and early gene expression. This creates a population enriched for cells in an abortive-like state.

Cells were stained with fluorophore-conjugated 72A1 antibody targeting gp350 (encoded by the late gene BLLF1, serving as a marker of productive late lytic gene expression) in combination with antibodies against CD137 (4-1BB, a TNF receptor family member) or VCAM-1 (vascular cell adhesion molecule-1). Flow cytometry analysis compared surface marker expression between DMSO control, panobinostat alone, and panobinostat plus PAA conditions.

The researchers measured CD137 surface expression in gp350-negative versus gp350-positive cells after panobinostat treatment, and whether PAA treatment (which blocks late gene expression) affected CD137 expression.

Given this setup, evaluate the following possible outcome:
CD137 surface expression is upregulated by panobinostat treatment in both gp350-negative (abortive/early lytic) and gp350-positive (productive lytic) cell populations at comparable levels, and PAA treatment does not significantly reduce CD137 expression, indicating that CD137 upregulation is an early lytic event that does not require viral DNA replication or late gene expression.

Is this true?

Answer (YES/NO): NO